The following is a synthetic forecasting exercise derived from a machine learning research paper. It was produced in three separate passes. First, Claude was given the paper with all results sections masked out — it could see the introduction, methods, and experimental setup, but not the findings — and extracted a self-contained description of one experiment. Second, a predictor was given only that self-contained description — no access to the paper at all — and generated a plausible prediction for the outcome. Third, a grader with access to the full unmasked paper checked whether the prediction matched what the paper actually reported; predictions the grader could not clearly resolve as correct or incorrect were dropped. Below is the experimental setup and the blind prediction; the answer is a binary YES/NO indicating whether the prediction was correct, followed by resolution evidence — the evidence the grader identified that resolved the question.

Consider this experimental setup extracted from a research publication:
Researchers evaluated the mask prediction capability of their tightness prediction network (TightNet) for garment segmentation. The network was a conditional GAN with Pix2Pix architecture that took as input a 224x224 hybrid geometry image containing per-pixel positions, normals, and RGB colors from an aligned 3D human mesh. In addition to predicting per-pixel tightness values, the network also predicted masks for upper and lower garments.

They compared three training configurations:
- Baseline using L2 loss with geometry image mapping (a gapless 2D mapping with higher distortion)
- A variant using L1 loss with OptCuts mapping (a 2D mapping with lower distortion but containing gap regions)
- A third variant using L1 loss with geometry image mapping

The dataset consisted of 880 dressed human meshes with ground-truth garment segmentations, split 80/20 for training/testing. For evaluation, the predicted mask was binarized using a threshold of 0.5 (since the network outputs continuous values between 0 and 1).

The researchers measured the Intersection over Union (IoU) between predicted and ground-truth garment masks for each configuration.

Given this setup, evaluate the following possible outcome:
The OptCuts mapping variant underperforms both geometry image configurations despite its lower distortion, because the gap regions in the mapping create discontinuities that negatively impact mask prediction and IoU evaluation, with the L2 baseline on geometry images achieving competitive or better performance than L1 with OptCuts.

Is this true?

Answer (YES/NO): YES